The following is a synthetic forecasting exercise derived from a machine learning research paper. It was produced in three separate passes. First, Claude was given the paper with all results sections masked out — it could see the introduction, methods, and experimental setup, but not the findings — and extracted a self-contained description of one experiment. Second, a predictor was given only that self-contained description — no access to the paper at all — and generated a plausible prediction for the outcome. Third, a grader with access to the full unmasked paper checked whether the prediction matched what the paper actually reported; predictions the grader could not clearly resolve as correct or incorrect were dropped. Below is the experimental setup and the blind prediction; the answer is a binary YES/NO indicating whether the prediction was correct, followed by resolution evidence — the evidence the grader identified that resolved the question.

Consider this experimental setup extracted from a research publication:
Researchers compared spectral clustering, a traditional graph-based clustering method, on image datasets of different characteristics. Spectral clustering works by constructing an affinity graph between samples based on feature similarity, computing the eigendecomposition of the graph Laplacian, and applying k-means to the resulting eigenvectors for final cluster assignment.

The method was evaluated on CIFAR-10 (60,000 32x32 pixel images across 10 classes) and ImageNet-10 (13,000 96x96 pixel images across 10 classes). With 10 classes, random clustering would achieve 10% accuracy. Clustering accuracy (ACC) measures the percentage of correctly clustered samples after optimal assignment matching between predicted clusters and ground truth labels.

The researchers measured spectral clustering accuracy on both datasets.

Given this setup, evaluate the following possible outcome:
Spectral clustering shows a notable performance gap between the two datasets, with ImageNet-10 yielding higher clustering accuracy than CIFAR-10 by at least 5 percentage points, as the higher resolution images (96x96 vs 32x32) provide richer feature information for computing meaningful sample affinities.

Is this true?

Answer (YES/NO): NO